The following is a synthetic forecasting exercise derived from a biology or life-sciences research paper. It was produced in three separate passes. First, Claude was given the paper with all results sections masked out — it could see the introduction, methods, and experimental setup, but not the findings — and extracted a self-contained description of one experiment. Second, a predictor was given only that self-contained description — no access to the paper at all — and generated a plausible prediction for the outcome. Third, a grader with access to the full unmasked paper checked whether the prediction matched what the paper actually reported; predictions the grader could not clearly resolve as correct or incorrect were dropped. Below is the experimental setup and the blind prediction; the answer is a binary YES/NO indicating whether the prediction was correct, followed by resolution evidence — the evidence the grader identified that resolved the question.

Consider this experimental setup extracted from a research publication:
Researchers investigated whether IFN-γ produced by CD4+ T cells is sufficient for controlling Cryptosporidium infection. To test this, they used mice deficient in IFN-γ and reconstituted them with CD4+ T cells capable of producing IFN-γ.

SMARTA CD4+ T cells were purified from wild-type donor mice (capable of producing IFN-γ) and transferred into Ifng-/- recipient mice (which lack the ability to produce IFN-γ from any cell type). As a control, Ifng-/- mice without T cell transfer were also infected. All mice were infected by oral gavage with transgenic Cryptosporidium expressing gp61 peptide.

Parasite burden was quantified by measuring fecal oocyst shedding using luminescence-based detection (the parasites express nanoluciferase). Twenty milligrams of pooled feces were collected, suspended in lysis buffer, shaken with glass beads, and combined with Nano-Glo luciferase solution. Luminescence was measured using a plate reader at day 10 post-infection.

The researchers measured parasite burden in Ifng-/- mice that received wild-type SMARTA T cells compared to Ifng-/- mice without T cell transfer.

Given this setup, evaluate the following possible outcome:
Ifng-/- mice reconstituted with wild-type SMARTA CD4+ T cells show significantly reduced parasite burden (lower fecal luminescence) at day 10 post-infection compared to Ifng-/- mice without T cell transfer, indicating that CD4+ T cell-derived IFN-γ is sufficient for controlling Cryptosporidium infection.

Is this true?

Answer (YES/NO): YES